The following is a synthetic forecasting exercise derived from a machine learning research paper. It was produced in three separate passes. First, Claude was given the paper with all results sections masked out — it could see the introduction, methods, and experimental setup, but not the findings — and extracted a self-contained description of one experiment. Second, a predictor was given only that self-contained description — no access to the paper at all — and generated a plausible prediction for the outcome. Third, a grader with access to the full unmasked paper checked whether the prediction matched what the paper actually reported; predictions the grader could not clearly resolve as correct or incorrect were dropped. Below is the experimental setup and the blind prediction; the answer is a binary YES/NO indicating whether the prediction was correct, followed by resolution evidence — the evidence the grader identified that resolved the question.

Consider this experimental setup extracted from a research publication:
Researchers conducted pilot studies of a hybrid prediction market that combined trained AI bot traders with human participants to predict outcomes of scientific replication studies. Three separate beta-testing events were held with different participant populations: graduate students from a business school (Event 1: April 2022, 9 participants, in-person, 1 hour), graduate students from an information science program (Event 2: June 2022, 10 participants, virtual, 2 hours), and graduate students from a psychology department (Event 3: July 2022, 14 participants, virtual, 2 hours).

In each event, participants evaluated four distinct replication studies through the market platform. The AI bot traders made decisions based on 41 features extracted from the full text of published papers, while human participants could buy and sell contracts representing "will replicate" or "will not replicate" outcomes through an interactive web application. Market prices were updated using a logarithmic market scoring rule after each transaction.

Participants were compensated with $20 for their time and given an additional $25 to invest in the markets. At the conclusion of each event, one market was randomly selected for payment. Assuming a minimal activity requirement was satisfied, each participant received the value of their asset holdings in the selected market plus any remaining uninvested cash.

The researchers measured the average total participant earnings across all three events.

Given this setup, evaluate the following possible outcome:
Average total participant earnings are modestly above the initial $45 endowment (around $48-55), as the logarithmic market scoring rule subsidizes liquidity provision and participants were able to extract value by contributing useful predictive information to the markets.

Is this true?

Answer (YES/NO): NO